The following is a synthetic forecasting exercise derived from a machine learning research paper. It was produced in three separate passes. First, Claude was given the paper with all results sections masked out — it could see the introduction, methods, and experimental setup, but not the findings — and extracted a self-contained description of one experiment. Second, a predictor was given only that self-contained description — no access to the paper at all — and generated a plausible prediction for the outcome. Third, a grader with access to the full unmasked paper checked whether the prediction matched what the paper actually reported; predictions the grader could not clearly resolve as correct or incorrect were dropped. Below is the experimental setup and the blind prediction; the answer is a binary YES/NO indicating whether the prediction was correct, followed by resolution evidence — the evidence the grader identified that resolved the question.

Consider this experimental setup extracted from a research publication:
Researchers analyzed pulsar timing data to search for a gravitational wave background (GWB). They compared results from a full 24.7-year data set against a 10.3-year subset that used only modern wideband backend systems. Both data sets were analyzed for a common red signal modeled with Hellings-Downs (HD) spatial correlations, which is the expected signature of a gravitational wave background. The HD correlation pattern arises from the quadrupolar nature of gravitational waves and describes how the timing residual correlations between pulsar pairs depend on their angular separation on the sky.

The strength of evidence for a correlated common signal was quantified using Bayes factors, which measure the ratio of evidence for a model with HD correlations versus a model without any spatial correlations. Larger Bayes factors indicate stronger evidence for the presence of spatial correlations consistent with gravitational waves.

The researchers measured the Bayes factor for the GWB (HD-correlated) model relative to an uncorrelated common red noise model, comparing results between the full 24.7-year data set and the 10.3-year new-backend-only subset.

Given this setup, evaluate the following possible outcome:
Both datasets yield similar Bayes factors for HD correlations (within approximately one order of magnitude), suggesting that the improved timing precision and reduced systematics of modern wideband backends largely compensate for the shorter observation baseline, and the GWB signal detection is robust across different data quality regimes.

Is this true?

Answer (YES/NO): NO